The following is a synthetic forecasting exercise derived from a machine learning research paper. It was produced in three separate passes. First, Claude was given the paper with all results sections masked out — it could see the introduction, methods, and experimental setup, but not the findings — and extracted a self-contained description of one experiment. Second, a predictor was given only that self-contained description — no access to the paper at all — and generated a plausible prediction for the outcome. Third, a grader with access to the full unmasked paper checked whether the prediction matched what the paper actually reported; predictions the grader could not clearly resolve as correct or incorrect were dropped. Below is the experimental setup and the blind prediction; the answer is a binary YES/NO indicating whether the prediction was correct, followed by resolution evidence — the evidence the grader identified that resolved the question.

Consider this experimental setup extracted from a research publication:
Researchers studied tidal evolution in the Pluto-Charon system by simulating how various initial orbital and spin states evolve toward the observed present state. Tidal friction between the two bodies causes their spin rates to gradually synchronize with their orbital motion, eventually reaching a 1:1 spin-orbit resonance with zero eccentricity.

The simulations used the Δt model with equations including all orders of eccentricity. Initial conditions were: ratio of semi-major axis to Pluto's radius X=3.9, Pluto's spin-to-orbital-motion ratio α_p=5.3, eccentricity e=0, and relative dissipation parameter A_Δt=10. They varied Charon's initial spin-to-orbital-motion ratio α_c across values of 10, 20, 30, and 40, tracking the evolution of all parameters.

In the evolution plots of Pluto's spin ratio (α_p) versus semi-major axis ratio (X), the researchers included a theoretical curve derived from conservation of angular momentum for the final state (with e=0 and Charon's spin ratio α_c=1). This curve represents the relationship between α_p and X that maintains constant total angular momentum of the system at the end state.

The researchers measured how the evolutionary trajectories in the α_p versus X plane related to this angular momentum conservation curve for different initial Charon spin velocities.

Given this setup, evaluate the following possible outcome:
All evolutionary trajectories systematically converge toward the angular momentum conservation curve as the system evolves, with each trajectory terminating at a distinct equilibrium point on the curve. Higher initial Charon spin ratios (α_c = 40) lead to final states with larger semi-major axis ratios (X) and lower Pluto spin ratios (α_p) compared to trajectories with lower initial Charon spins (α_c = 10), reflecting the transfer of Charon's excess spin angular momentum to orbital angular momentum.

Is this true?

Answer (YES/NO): NO